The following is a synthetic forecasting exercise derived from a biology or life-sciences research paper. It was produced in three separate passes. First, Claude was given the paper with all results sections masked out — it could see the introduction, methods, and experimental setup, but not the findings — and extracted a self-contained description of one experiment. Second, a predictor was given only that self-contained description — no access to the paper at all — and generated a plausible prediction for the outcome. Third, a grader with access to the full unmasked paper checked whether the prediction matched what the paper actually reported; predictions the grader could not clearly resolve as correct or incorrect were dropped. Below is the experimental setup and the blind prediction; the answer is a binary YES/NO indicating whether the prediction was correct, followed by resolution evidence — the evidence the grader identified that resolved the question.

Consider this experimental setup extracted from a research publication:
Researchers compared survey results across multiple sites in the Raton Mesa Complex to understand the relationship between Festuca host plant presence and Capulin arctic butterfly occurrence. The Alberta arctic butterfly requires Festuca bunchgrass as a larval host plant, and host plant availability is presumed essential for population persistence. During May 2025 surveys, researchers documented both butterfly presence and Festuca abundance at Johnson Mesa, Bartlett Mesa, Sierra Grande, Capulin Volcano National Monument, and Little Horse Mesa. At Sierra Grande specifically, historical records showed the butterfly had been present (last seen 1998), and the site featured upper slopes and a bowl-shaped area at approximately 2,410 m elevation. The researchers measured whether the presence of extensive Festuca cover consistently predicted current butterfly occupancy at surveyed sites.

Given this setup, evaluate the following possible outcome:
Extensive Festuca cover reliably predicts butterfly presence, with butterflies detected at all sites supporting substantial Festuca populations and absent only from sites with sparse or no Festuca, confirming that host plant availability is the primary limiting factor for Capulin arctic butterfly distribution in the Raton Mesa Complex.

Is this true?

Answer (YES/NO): NO